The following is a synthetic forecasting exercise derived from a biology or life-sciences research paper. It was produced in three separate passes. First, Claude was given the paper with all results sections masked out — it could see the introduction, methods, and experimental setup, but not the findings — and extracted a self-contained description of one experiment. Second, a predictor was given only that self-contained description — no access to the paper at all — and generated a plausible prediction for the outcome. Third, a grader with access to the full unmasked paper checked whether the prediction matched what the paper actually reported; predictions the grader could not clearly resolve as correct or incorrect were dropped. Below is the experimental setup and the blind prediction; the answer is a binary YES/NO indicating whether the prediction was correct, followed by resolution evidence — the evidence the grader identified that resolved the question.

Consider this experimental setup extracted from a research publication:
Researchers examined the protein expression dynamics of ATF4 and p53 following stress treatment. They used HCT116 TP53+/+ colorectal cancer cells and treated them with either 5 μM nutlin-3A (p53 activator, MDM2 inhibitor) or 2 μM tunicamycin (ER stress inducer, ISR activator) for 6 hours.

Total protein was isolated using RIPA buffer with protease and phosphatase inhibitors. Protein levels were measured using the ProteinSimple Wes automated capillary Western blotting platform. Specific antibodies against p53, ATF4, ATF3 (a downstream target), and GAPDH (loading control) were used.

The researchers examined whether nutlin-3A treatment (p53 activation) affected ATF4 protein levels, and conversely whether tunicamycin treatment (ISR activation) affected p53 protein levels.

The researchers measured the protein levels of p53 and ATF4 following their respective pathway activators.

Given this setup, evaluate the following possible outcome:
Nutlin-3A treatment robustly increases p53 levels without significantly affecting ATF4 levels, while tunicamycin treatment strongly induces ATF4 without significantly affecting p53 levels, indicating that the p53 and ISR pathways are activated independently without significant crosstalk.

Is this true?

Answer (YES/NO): YES